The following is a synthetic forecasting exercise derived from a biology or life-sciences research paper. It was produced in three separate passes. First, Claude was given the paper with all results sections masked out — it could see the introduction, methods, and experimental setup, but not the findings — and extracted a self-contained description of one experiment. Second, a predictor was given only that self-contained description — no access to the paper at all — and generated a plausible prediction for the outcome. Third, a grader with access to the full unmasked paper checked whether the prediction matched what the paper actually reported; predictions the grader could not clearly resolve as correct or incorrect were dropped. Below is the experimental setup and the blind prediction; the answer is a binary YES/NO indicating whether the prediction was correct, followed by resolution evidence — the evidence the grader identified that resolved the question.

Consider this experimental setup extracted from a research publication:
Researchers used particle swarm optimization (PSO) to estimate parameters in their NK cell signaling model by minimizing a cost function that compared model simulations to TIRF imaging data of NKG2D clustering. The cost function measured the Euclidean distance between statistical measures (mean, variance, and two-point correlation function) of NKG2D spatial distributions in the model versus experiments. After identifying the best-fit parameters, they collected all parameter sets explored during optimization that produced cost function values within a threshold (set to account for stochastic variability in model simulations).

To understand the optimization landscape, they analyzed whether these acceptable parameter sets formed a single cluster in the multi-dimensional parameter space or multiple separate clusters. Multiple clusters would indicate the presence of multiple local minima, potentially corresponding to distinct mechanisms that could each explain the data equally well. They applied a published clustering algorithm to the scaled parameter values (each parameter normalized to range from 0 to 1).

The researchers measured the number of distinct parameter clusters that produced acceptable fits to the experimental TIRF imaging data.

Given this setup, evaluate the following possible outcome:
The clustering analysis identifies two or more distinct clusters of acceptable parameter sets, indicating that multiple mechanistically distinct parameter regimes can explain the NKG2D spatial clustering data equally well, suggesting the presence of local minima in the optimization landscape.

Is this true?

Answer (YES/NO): NO